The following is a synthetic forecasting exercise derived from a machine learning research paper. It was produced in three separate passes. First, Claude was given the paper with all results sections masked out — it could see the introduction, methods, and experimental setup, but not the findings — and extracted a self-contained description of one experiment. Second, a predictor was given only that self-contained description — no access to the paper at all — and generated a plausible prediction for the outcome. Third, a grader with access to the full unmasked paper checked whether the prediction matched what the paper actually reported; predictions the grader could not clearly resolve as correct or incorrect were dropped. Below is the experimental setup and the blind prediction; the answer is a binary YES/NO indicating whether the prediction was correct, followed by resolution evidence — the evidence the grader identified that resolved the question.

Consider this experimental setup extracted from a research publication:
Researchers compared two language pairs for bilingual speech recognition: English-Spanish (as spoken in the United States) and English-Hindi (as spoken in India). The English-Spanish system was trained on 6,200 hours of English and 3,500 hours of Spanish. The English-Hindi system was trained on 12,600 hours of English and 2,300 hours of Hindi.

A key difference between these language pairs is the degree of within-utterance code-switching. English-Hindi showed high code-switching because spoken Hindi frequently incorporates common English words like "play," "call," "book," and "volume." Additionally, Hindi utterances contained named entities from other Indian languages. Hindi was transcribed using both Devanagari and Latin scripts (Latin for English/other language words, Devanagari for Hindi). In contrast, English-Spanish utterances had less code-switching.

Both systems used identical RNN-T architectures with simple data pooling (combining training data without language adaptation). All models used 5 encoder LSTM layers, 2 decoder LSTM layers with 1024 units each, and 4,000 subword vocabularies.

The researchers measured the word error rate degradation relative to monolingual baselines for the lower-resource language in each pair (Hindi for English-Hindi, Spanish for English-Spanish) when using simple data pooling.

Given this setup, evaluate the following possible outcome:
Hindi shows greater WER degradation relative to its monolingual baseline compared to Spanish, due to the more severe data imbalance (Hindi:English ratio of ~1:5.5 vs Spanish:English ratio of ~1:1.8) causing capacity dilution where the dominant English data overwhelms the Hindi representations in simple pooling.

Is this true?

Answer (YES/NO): YES